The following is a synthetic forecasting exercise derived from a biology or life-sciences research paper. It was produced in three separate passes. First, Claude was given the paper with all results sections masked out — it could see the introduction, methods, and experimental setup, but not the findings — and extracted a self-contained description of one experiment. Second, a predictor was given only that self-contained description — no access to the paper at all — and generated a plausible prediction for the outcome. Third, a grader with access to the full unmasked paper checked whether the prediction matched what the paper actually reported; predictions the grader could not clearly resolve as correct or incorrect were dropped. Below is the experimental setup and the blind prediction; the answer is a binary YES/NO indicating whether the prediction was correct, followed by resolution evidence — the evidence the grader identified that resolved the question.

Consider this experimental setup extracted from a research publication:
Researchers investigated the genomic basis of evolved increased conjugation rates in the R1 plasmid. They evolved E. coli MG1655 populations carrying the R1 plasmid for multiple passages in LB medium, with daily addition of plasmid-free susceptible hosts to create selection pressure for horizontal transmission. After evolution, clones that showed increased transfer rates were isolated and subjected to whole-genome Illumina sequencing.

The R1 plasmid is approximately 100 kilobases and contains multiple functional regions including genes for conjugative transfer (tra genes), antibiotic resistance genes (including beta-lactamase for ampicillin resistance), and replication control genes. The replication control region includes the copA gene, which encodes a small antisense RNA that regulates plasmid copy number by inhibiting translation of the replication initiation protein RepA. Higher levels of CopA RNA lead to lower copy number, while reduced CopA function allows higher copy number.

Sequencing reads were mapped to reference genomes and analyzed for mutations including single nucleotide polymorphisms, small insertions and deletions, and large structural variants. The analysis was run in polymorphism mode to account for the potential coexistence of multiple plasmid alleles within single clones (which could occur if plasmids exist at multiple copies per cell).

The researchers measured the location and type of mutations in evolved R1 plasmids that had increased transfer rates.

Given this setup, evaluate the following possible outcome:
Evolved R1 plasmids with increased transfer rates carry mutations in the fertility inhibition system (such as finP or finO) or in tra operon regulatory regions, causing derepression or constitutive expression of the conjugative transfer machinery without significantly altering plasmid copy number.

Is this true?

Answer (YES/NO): NO